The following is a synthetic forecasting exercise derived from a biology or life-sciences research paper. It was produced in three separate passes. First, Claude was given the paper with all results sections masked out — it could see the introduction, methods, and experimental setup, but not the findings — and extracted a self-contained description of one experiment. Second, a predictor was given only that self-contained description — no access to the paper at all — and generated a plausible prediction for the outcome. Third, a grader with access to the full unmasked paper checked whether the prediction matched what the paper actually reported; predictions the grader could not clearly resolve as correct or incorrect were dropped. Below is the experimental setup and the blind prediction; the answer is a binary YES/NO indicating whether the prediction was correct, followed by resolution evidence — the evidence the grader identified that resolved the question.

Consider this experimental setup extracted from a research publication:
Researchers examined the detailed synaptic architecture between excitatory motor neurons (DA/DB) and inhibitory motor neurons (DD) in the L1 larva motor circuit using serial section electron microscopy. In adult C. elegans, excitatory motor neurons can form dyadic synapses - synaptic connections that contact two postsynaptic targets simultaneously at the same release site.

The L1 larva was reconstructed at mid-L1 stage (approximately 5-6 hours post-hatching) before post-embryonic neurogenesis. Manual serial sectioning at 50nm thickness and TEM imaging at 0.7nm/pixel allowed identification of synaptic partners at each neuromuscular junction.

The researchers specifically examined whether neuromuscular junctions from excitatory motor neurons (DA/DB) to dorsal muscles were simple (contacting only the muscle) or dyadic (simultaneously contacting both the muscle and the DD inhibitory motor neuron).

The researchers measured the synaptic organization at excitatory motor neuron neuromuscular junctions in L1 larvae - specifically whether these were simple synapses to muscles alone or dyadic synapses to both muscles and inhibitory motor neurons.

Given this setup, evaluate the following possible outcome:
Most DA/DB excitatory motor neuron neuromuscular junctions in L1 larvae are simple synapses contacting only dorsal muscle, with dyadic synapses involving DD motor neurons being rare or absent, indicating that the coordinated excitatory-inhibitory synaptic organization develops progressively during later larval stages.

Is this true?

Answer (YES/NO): NO